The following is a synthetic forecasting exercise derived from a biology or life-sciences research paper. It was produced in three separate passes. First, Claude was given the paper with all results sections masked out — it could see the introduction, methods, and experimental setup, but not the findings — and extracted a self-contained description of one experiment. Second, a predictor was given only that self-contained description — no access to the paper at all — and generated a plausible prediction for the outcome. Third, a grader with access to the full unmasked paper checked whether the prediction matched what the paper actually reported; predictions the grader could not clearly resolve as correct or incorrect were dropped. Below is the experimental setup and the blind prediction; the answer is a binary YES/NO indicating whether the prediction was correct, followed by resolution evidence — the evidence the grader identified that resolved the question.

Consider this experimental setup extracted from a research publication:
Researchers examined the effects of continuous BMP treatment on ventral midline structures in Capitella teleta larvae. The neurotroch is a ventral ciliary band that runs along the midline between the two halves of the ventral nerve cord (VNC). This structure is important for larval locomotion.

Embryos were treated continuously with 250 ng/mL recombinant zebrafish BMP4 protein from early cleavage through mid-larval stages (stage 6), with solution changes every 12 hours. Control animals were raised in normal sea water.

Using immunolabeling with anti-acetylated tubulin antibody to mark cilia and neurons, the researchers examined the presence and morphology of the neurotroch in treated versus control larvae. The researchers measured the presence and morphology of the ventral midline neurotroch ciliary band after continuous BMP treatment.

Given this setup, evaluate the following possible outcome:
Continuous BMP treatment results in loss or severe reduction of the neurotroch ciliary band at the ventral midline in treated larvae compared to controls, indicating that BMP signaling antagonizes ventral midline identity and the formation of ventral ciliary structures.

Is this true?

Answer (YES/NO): YES